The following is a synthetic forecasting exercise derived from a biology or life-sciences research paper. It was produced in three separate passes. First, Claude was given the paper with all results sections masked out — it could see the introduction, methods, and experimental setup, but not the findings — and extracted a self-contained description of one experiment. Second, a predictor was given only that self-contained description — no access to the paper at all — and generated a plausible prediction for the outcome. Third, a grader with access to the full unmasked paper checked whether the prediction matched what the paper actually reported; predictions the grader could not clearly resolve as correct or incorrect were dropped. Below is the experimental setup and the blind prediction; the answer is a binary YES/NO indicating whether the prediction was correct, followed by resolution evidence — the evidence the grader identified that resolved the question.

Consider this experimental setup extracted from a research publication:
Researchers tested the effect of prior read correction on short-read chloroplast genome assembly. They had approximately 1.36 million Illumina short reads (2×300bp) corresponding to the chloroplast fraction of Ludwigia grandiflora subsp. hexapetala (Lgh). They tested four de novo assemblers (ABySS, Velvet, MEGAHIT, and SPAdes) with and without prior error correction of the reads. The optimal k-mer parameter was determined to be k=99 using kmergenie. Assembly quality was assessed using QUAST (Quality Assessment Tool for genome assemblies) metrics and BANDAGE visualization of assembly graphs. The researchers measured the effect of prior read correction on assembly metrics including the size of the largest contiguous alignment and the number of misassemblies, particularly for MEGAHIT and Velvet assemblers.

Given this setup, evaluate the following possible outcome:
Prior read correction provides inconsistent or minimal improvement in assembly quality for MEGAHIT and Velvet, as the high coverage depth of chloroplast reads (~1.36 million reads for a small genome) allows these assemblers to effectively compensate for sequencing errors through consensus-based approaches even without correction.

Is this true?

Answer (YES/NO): NO